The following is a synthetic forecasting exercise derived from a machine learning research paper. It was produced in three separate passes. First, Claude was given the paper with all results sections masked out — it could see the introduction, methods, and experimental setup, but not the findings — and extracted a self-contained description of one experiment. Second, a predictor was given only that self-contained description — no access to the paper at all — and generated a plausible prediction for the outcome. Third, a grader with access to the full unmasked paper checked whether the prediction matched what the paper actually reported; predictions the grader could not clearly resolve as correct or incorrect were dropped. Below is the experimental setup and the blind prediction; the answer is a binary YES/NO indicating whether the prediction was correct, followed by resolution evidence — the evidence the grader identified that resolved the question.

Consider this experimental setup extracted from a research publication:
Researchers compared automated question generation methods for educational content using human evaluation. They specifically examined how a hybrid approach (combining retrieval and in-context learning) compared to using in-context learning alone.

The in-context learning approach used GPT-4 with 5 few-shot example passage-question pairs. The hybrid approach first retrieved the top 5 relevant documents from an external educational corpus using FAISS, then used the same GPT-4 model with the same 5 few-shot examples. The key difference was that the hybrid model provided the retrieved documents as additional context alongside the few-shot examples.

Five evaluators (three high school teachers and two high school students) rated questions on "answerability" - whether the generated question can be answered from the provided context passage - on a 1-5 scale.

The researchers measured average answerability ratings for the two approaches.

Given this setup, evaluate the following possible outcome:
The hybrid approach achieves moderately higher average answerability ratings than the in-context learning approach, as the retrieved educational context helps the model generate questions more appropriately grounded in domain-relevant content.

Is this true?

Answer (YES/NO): NO